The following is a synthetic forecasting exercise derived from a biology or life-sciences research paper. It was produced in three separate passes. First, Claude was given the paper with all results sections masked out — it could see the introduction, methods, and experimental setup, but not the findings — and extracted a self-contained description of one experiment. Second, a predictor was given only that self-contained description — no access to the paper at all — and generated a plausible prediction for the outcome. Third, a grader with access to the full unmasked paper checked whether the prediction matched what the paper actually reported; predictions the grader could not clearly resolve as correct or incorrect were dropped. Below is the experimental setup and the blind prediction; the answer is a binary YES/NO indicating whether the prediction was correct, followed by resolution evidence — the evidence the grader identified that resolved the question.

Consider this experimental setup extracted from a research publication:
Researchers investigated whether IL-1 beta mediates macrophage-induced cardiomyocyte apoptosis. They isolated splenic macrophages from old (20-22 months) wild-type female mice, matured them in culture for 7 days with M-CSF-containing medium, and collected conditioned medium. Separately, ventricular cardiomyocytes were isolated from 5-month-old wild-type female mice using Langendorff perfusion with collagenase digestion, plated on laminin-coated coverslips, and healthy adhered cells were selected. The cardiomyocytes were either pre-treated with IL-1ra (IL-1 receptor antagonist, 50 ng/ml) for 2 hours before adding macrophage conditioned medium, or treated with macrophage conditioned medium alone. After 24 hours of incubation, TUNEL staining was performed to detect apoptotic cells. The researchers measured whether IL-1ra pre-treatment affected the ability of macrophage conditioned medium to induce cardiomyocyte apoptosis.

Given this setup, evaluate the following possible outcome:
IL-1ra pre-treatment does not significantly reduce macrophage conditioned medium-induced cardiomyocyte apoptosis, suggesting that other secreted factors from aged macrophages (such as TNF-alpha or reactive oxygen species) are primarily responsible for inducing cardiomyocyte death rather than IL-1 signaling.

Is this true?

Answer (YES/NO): NO